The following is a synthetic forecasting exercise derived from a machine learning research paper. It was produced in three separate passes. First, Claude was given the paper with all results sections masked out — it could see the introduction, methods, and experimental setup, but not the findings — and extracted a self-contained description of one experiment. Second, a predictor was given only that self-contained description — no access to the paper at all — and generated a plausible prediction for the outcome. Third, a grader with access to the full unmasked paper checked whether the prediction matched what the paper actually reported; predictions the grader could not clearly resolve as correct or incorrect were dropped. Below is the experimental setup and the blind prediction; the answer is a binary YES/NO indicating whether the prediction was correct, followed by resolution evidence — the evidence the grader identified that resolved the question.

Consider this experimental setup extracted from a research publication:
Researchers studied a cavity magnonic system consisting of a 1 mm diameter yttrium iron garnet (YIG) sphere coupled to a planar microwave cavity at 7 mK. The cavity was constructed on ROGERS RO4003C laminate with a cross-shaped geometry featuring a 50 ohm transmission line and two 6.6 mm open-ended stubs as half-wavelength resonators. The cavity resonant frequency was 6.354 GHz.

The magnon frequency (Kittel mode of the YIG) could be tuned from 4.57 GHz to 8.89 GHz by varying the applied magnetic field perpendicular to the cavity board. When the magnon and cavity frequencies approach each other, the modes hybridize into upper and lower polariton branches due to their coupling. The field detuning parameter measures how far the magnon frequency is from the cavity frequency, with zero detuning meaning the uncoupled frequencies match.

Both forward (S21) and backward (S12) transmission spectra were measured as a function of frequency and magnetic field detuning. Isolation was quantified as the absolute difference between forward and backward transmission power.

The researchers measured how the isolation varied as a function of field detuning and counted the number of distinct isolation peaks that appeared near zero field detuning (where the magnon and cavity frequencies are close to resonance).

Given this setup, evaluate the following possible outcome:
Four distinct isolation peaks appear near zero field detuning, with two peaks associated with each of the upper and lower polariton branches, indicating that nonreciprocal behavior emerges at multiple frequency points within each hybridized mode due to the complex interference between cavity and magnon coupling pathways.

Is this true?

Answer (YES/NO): NO